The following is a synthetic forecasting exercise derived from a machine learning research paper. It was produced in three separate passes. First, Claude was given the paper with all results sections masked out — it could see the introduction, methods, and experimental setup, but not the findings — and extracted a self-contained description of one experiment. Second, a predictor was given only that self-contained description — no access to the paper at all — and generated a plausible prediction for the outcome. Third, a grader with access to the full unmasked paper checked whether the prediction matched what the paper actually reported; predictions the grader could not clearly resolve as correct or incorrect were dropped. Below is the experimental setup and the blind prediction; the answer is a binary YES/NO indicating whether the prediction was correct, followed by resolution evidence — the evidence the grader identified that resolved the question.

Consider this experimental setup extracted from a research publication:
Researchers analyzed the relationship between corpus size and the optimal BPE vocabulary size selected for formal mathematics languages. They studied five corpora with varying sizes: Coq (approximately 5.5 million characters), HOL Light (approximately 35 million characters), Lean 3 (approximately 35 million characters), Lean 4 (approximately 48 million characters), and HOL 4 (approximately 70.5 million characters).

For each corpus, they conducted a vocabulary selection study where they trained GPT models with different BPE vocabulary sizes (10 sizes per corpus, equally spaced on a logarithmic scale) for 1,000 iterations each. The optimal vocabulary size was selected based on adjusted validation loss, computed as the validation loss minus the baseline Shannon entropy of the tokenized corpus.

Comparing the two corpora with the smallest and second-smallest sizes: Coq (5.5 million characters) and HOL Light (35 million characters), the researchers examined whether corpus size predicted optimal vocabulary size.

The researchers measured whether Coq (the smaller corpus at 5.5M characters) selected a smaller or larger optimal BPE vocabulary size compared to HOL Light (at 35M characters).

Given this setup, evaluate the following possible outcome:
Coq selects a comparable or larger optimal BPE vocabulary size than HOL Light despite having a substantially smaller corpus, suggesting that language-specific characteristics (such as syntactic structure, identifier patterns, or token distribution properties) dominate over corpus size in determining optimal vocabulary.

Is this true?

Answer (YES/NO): YES